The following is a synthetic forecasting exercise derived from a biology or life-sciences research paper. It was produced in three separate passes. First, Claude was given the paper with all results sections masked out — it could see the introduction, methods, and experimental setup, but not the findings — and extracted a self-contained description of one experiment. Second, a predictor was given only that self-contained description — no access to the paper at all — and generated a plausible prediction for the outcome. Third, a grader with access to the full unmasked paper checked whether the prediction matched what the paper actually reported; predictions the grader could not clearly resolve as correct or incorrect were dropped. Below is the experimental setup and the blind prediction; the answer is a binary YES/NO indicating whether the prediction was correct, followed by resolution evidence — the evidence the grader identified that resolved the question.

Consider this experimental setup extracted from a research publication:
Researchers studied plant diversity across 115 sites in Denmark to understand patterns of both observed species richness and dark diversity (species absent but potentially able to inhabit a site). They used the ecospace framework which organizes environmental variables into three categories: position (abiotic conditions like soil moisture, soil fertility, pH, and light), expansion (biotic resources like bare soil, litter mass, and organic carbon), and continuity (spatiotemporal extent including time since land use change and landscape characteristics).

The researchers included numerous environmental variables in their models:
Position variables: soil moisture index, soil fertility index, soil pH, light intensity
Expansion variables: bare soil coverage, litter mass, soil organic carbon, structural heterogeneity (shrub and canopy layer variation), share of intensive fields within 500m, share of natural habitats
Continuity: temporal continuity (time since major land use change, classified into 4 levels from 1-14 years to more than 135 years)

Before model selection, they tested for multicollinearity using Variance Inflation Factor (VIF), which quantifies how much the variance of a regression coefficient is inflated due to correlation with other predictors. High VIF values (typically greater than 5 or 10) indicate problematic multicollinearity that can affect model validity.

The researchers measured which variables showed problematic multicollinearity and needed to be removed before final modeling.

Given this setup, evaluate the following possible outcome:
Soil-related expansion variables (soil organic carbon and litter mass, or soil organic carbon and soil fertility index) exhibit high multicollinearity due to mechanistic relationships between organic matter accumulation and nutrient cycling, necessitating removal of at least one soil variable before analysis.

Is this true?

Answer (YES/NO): NO